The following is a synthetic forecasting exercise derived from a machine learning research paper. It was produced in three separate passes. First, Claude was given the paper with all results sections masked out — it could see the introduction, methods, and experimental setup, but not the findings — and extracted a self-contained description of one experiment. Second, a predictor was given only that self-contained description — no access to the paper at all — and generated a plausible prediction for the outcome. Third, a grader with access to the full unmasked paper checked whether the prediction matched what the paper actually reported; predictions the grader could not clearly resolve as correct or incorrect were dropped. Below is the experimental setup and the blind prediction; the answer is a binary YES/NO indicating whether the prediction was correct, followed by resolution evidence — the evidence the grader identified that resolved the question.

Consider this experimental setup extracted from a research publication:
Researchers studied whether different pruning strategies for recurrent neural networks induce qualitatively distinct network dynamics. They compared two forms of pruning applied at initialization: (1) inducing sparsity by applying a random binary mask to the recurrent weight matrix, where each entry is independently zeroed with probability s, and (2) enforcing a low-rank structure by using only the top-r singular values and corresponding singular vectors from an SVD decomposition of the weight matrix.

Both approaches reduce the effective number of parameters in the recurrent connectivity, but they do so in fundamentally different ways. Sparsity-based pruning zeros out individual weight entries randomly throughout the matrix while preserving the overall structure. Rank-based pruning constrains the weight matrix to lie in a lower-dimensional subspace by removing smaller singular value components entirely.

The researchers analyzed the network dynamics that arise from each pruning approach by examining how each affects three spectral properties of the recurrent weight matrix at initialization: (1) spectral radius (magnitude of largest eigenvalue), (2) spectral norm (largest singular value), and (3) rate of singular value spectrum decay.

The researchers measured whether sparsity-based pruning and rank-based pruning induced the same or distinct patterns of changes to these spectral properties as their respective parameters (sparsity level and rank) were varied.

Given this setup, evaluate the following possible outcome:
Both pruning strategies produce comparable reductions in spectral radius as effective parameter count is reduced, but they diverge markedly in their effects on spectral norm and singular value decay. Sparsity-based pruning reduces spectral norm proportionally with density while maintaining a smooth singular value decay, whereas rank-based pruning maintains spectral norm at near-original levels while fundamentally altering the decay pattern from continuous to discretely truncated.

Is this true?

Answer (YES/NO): NO